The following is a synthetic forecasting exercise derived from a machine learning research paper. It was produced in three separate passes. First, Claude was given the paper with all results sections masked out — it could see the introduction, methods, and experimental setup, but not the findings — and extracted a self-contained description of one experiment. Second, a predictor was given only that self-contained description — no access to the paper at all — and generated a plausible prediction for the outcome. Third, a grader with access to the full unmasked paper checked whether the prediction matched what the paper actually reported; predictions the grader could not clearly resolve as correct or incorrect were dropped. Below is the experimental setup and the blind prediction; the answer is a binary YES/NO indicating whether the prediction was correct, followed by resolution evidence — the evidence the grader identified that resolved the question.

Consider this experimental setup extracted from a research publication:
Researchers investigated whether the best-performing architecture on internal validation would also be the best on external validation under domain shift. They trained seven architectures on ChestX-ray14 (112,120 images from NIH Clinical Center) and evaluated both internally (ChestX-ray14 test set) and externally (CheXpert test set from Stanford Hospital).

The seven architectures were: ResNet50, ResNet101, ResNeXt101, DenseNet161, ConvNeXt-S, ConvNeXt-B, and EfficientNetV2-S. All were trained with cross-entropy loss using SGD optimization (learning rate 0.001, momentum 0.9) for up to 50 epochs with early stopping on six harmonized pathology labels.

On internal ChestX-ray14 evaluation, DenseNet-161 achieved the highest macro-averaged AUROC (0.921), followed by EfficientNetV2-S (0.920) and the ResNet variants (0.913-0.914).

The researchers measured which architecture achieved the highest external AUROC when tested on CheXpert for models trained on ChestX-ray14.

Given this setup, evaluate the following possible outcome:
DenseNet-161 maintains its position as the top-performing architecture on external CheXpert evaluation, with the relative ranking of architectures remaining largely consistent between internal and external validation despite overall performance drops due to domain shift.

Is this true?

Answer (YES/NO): NO